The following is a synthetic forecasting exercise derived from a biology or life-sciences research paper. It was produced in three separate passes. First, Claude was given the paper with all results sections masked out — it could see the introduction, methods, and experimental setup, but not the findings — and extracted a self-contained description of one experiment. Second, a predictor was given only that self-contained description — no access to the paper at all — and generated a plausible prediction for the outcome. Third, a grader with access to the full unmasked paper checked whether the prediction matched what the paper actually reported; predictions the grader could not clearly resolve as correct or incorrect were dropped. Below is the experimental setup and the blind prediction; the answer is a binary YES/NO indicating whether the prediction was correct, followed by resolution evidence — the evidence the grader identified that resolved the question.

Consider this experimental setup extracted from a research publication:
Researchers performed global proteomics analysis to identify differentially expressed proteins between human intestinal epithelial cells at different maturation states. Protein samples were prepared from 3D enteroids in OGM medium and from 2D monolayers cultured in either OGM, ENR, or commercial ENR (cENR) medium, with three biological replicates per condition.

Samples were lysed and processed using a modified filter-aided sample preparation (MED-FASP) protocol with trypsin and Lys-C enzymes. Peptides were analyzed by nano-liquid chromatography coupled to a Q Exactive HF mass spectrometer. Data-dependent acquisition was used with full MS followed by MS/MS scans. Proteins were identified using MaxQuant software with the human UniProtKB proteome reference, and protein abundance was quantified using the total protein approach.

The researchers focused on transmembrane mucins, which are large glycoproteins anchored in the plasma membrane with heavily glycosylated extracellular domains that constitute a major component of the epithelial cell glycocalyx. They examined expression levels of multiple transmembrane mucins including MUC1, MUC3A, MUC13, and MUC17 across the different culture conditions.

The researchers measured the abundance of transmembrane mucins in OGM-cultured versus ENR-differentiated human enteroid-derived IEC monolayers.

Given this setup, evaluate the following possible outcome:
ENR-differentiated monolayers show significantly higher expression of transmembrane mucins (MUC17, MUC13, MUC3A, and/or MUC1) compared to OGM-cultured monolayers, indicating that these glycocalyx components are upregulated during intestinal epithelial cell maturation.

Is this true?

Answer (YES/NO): YES